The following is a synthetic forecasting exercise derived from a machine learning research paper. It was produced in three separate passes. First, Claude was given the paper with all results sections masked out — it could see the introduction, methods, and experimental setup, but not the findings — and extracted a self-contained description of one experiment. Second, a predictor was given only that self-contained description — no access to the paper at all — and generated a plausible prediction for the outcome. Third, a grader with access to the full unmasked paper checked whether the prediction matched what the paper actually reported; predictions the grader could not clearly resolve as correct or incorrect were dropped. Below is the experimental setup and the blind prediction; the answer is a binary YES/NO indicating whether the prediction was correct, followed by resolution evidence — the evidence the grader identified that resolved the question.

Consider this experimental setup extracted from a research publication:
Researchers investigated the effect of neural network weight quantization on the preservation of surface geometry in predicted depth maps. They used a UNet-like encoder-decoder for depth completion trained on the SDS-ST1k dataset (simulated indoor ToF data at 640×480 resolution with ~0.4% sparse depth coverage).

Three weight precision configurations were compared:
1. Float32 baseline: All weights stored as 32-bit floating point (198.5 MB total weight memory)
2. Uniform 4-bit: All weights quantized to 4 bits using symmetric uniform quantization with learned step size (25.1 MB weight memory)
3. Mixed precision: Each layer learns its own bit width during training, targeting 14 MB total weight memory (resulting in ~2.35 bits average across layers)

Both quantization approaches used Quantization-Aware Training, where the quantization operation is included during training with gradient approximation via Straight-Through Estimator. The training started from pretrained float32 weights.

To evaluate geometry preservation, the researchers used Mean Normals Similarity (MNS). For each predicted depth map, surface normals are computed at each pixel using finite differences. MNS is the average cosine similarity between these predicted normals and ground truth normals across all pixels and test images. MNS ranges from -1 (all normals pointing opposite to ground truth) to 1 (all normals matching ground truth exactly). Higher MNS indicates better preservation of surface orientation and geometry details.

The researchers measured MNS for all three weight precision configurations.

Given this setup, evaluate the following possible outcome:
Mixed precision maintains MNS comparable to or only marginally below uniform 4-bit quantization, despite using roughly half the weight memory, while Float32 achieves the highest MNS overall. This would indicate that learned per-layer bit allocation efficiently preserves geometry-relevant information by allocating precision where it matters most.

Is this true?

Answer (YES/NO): NO